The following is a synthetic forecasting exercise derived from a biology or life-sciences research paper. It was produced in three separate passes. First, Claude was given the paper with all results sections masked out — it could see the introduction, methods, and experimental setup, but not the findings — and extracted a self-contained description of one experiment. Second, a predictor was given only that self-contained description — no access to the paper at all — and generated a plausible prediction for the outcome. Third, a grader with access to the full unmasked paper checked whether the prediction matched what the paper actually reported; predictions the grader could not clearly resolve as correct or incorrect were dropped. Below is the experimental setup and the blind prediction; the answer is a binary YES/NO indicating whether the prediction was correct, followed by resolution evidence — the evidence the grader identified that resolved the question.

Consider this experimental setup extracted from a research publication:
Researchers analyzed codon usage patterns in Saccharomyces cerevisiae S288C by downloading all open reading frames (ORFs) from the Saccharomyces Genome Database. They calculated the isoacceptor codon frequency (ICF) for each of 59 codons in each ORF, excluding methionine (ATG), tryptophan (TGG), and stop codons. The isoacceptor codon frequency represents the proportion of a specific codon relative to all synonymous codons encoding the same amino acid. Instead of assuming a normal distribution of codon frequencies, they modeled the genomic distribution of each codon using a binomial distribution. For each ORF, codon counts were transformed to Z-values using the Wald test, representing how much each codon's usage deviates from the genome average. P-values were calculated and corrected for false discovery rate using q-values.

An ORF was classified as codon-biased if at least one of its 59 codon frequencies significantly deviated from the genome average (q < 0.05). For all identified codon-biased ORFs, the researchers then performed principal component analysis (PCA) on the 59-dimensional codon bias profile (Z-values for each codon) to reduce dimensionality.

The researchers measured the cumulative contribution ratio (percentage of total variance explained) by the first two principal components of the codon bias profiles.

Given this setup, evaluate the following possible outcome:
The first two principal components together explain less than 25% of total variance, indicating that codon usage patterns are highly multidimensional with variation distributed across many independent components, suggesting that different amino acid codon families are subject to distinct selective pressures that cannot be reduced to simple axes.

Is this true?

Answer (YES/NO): NO